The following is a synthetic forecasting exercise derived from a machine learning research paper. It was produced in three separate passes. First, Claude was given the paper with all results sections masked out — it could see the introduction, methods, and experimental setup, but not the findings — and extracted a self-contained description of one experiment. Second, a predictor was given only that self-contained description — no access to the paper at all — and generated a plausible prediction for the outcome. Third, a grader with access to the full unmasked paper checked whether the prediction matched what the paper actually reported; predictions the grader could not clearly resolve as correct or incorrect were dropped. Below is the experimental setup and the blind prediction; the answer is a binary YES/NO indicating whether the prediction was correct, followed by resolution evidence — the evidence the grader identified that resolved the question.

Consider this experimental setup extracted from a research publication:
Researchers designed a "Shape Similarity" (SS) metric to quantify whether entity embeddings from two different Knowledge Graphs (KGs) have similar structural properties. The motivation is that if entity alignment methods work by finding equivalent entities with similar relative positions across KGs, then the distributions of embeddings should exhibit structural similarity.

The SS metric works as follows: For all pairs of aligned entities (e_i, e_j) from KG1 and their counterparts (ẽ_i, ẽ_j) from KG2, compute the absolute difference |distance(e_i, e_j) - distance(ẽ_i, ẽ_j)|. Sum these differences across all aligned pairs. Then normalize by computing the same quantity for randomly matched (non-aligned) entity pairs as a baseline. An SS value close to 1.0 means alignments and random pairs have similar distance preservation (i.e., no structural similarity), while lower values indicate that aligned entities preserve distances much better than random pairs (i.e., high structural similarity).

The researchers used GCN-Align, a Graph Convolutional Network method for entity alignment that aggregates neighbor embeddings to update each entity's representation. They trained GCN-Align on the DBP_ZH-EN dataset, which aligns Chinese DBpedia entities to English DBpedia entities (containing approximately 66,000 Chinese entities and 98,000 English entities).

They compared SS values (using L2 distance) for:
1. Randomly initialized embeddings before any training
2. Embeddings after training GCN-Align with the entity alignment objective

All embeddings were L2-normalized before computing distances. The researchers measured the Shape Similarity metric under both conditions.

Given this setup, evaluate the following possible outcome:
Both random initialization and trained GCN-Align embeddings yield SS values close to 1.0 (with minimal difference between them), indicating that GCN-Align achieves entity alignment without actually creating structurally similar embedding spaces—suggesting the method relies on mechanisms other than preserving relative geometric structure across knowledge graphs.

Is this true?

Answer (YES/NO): NO